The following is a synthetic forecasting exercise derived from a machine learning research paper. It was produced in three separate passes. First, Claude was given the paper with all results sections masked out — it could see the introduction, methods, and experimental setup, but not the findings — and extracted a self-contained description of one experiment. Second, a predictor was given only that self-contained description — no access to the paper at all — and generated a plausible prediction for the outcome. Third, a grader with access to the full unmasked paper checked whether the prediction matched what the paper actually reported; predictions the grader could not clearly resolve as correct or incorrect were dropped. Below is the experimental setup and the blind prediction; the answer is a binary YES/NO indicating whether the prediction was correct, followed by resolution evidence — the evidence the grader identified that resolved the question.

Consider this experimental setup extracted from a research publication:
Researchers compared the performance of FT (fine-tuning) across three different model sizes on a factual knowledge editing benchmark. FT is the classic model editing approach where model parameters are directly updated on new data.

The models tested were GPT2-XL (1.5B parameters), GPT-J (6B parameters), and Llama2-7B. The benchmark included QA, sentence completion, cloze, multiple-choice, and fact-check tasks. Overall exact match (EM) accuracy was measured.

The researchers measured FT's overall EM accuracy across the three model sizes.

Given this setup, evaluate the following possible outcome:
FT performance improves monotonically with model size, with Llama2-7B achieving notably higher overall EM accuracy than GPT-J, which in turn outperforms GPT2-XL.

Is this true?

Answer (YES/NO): YES